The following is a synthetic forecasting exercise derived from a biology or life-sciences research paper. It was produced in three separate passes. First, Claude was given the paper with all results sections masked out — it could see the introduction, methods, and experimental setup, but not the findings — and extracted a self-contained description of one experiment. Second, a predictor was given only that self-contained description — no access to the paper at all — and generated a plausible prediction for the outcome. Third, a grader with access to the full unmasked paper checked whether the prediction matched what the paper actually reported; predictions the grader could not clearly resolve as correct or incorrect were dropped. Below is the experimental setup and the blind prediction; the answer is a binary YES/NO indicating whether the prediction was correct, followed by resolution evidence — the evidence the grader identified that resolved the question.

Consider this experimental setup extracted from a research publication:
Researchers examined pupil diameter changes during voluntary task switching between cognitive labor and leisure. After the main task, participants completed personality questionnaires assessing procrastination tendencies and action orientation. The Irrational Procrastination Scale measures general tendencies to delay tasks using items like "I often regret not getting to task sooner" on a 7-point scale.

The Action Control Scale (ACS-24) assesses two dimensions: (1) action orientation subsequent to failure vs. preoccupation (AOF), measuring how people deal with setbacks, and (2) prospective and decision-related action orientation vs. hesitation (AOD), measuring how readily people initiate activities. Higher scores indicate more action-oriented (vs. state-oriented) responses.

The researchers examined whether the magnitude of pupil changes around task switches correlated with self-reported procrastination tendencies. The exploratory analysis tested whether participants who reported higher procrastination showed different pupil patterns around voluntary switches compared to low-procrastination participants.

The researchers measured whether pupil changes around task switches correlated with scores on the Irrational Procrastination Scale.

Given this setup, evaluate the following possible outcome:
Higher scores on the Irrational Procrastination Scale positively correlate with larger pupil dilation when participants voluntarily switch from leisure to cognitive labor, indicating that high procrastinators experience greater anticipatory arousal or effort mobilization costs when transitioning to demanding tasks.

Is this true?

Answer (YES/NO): NO